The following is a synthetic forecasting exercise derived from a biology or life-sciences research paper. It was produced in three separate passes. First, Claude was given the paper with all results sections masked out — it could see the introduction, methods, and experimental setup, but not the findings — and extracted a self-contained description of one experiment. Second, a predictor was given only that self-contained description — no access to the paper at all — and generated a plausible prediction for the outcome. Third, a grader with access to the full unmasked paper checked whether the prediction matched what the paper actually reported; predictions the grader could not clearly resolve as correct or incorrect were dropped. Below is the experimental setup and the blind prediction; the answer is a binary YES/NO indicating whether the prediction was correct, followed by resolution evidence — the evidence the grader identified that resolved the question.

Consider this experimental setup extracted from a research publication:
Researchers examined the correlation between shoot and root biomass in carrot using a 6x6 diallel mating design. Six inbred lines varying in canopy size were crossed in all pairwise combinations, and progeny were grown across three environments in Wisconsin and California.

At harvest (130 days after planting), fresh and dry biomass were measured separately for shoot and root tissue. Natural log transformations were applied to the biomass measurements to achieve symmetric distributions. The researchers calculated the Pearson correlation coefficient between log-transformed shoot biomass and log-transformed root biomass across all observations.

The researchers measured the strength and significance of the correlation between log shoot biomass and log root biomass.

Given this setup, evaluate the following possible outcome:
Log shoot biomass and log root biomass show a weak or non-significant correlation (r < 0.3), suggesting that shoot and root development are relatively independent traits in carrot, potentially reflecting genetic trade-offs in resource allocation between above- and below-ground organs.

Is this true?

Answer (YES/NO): NO